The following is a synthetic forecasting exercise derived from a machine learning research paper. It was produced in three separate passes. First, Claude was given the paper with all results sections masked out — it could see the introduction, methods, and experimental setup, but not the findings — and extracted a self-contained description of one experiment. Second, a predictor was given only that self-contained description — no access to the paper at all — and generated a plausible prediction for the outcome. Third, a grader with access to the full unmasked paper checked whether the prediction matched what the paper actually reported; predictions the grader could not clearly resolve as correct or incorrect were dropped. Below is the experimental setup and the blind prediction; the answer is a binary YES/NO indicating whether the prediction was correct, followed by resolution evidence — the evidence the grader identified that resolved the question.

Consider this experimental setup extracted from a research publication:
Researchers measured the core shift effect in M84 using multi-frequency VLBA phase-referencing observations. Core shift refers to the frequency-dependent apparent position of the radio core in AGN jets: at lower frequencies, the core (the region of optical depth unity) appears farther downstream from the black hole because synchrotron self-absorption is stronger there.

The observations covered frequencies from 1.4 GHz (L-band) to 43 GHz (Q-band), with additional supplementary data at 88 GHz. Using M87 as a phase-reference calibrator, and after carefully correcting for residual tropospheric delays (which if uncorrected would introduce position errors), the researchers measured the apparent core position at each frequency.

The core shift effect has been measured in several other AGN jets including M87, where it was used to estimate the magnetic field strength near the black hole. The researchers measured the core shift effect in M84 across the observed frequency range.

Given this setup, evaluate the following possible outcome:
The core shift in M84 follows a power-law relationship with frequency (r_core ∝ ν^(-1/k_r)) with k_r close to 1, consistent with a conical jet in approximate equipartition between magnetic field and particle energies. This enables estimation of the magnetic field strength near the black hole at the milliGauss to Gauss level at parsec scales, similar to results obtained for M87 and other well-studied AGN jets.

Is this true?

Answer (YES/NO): NO